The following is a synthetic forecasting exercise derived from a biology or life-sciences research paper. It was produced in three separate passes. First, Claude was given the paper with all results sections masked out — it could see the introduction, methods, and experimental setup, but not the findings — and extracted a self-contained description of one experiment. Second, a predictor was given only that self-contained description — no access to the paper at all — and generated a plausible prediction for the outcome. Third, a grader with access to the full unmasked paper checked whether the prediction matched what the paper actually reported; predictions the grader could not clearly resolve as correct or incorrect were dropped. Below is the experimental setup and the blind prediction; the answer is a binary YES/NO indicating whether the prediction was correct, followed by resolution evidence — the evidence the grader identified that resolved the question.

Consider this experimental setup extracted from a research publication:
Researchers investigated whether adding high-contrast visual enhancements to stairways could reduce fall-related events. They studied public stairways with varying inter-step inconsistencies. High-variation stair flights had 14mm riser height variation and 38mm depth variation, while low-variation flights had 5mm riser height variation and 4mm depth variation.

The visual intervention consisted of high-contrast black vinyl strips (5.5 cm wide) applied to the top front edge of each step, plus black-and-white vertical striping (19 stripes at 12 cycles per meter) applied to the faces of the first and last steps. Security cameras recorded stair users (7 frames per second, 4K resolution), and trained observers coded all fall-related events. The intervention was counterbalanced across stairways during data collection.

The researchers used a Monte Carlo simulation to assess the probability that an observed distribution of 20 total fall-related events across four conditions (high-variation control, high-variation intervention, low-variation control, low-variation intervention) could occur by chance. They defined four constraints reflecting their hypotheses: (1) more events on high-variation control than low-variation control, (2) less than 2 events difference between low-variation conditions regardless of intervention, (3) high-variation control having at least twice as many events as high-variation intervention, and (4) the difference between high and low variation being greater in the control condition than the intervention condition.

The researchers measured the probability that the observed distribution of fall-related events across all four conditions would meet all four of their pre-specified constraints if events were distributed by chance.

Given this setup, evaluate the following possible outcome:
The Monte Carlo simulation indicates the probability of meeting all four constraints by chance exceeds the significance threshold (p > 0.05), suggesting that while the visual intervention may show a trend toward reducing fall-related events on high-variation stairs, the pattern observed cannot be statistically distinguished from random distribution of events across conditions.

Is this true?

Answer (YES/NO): NO